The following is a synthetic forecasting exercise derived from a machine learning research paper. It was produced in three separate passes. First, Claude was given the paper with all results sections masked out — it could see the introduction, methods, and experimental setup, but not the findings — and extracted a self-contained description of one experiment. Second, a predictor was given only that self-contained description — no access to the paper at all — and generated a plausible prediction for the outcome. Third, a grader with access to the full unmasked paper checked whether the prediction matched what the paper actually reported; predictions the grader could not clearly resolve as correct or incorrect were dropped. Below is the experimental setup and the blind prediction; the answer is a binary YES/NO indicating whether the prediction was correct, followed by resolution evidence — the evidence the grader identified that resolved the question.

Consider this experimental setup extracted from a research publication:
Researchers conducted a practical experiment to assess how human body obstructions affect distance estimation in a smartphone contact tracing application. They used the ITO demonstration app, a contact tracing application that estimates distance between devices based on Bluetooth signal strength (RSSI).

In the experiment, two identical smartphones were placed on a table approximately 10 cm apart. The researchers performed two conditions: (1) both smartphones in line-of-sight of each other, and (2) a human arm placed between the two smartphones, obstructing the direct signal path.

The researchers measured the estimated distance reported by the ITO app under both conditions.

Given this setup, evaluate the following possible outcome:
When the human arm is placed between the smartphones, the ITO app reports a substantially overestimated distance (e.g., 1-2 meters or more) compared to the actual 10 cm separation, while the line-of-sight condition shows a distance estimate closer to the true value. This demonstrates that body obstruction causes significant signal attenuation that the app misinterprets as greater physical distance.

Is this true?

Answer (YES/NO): YES